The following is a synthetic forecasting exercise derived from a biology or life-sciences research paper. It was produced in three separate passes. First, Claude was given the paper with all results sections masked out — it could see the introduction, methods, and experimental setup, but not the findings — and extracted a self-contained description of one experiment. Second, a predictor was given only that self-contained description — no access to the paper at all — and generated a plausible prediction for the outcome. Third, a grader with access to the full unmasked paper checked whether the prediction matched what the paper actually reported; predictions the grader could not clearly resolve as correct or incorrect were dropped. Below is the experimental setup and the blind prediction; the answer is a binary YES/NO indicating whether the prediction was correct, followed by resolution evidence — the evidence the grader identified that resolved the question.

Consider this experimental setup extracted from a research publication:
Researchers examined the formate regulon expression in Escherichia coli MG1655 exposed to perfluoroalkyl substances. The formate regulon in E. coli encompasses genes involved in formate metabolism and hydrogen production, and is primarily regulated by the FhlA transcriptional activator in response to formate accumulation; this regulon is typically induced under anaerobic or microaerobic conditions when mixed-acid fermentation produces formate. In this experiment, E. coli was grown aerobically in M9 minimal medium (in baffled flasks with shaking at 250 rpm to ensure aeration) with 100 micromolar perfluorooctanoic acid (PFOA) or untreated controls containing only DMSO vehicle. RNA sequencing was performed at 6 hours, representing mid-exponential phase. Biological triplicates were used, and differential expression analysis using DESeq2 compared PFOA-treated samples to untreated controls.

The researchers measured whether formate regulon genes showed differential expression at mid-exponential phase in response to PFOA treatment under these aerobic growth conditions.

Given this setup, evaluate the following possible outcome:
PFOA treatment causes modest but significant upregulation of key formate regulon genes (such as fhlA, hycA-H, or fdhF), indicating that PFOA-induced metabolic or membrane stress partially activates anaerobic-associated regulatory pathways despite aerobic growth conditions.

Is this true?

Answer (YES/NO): NO